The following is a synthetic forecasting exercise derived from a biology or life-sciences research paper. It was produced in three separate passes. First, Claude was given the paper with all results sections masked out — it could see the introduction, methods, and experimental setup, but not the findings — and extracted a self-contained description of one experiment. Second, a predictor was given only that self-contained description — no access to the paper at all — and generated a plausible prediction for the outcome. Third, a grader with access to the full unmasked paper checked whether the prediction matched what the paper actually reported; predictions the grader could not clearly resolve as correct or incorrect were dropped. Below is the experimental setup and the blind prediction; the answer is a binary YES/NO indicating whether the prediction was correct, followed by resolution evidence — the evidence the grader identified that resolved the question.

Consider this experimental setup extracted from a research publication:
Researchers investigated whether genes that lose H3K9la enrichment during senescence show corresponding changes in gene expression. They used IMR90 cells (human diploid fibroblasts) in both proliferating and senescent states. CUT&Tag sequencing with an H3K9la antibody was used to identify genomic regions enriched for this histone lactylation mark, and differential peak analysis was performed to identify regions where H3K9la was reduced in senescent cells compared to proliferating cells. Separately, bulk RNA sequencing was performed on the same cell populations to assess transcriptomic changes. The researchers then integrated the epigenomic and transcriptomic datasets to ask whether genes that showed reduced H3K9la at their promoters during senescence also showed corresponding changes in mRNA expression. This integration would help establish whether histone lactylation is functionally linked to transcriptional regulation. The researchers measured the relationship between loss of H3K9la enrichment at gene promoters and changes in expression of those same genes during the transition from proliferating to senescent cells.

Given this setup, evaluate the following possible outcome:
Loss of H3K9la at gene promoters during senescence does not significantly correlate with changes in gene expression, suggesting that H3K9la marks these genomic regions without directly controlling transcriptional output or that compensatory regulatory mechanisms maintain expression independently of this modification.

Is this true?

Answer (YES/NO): NO